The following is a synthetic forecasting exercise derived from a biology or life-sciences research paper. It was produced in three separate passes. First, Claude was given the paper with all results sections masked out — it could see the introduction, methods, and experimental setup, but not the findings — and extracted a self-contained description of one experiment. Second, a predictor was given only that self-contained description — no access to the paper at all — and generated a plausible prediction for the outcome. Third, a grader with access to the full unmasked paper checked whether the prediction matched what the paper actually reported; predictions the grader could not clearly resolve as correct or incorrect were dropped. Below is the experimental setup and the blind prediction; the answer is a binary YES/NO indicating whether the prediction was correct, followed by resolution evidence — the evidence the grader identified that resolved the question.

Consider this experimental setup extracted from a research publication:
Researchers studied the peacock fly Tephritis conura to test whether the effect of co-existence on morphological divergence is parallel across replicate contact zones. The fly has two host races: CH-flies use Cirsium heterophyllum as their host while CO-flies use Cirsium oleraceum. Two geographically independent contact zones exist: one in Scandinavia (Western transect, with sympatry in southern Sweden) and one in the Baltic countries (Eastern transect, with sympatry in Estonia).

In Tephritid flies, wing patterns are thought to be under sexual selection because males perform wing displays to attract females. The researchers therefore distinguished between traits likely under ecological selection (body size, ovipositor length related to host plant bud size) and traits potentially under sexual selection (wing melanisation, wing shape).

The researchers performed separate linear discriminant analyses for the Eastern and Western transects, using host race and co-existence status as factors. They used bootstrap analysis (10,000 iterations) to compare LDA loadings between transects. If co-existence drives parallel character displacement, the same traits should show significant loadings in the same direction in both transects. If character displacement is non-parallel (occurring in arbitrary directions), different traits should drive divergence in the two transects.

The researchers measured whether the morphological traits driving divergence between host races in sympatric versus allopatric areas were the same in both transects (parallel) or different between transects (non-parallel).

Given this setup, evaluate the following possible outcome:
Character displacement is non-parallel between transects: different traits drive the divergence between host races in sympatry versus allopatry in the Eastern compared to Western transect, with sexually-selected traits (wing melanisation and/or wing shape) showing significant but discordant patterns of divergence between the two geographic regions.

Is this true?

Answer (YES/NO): YES